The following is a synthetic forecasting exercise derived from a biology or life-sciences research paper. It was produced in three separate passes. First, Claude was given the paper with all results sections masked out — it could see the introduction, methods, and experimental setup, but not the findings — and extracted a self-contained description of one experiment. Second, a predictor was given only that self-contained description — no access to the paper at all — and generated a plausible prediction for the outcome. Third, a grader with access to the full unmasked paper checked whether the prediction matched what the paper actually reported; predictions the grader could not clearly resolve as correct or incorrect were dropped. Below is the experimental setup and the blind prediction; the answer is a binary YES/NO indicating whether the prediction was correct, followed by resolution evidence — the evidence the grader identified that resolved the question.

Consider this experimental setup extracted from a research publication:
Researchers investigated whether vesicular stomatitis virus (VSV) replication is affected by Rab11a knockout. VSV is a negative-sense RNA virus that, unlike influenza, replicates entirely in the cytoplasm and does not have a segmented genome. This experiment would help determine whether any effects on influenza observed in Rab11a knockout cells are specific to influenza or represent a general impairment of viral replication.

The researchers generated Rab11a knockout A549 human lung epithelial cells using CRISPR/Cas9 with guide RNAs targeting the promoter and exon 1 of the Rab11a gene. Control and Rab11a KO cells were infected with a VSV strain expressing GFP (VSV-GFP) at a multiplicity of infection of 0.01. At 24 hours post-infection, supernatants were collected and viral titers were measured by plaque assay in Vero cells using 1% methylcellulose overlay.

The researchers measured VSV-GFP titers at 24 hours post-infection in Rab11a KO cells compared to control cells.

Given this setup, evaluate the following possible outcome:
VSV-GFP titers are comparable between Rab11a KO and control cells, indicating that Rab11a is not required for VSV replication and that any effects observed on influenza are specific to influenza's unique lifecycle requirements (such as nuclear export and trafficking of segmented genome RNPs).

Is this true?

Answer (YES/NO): YES